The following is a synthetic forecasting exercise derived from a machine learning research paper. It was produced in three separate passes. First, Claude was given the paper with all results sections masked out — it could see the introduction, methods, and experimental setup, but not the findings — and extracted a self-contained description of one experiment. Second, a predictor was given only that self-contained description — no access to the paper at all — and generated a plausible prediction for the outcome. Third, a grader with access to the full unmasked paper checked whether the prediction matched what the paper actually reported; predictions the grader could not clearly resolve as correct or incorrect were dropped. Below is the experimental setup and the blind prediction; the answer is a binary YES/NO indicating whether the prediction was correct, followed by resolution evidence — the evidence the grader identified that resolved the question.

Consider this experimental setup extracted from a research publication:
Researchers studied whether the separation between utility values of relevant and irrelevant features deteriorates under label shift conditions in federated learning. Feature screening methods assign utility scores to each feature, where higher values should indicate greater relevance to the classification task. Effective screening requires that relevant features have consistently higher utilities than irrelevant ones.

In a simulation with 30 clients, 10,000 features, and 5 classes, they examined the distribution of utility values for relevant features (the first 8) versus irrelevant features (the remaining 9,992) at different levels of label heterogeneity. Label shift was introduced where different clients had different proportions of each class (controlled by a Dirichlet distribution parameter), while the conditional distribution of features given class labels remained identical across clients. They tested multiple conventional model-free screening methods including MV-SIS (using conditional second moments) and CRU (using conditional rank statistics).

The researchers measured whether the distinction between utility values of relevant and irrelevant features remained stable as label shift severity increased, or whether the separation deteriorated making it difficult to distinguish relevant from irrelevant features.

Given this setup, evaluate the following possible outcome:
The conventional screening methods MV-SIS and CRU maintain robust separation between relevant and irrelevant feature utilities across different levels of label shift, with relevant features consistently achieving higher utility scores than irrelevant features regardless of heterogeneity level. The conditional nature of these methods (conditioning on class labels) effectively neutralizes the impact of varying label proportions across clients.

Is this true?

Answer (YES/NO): NO